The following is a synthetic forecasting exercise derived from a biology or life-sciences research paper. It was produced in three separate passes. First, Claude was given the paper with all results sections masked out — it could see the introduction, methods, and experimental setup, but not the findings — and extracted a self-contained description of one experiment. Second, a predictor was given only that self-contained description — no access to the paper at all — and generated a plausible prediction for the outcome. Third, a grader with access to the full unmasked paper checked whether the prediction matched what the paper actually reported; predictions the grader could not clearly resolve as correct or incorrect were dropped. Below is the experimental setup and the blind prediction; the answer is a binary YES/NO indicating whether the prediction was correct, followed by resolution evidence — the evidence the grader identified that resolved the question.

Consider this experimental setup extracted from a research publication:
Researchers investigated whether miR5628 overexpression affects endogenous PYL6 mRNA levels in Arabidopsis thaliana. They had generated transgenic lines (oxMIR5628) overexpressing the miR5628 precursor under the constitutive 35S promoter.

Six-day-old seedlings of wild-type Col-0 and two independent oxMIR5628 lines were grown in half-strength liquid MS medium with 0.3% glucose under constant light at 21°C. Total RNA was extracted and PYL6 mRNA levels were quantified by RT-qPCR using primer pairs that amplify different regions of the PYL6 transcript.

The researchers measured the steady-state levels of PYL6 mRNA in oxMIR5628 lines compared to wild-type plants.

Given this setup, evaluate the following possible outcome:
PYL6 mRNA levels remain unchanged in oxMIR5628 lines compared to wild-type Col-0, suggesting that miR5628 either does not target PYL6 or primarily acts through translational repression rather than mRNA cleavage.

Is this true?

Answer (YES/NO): YES